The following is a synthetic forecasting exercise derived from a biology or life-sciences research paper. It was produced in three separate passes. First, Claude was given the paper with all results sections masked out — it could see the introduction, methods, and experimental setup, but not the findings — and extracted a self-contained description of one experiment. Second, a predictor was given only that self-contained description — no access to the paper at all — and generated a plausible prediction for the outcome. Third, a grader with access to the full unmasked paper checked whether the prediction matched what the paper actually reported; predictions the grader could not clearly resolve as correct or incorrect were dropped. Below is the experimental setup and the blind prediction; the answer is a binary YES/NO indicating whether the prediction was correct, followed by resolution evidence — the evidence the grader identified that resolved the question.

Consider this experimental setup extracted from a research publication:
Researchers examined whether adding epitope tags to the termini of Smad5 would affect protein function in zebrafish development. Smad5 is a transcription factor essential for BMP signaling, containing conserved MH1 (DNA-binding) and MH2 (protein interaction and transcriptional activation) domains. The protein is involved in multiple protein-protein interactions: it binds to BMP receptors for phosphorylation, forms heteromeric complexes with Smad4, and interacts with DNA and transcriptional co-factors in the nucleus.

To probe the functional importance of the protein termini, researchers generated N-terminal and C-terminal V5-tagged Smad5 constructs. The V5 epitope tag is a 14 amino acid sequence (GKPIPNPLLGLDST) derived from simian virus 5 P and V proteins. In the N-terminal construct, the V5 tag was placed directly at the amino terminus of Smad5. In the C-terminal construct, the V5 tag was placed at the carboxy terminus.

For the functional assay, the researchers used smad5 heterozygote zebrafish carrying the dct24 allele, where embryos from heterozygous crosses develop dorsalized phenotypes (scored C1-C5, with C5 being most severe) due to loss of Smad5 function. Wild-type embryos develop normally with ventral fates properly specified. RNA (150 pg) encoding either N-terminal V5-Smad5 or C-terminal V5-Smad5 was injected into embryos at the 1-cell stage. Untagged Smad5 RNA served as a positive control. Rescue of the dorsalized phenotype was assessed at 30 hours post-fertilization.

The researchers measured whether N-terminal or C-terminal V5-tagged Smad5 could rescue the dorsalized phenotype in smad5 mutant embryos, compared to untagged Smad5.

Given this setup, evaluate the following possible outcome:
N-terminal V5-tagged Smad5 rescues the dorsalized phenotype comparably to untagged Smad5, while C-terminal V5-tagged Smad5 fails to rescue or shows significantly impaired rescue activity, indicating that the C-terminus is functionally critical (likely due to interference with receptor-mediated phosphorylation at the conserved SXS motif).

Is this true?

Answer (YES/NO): NO